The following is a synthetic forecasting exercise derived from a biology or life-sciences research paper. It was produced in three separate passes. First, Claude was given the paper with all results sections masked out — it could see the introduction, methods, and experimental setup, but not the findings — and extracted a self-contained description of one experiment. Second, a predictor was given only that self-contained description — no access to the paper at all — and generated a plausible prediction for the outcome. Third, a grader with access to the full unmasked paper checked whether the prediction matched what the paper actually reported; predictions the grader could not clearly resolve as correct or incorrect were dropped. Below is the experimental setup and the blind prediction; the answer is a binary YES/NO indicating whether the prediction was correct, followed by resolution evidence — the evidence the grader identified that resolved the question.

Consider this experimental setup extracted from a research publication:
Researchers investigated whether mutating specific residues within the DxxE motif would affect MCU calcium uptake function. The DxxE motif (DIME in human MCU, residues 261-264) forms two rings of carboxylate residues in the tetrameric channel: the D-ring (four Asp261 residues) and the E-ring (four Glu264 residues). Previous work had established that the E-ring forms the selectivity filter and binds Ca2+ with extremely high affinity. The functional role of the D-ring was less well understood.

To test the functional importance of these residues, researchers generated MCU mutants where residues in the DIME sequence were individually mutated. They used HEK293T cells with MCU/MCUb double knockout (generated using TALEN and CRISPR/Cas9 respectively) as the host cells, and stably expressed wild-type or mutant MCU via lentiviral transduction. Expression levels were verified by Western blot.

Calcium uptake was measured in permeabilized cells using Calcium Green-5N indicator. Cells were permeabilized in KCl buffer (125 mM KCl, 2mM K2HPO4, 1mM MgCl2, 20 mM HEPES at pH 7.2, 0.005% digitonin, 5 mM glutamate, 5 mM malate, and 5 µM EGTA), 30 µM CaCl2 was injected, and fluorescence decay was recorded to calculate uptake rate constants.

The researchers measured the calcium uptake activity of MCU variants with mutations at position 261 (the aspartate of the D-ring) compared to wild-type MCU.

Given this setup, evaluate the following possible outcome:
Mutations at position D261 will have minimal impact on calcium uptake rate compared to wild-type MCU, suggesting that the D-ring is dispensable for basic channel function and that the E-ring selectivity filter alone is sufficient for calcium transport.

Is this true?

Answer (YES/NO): NO